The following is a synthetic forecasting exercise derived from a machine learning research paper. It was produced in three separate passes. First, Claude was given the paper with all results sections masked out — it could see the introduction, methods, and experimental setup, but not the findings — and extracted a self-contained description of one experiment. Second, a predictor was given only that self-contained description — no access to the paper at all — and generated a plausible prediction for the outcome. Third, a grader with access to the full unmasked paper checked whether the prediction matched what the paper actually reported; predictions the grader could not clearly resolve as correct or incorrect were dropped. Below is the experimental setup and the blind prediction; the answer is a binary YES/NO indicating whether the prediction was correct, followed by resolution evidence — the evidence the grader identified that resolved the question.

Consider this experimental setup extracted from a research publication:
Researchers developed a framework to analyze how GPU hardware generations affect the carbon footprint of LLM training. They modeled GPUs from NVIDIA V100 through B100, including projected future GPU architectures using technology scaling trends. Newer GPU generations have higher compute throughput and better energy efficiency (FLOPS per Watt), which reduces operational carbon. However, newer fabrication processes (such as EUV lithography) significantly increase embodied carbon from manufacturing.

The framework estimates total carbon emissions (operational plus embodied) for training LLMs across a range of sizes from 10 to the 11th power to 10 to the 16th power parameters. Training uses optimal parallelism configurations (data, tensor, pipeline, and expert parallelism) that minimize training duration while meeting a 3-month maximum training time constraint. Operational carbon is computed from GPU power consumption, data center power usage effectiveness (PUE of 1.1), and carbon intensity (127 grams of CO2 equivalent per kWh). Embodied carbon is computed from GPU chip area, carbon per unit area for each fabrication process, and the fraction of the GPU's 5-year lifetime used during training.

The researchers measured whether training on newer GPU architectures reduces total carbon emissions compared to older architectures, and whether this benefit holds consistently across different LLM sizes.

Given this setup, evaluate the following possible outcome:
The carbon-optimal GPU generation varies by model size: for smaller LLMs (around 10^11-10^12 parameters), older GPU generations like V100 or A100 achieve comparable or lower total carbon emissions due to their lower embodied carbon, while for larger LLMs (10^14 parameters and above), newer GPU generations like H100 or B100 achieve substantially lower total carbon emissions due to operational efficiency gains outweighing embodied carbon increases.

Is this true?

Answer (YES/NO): NO